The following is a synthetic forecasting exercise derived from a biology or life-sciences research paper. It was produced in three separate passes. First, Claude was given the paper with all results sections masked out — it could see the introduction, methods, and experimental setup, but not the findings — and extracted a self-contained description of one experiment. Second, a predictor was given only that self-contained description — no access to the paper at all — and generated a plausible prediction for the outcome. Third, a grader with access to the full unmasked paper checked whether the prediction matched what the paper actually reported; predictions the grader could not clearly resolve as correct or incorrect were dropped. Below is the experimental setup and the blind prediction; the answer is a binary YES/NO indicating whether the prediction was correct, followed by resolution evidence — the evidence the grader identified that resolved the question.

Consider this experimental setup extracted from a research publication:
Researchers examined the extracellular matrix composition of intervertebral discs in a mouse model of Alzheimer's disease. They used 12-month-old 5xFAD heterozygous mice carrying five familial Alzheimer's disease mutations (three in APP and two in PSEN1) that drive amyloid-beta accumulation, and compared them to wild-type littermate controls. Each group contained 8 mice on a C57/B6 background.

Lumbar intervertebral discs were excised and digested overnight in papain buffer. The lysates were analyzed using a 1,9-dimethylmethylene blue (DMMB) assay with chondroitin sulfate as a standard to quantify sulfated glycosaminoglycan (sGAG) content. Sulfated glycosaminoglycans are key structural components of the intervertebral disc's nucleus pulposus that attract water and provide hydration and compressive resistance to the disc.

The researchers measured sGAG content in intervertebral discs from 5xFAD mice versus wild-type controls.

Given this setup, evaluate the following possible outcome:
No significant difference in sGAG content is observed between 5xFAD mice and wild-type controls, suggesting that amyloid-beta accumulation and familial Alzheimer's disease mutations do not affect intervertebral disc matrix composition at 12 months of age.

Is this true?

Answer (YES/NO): YES